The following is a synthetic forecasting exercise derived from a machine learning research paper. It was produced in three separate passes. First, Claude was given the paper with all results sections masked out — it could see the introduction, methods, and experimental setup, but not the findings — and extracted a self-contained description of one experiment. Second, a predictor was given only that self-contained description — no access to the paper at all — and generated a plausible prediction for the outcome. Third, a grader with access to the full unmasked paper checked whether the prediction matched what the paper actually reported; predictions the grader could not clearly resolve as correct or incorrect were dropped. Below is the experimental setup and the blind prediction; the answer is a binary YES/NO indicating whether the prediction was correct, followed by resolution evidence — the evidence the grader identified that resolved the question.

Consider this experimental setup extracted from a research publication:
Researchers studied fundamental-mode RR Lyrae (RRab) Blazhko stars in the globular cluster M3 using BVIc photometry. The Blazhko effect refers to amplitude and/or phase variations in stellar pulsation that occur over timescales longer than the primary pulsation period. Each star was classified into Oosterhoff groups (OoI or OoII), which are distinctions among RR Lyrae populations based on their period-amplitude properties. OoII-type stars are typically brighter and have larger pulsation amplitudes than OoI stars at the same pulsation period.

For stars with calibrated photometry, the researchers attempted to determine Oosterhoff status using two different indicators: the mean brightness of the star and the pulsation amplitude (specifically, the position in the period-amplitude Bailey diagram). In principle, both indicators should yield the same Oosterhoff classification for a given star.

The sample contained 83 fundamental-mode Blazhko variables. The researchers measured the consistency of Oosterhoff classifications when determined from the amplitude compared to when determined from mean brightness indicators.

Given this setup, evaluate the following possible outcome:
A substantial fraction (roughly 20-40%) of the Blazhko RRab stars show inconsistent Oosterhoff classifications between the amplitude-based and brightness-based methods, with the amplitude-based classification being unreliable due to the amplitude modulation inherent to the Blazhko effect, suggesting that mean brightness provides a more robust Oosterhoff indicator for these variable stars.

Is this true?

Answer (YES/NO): NO